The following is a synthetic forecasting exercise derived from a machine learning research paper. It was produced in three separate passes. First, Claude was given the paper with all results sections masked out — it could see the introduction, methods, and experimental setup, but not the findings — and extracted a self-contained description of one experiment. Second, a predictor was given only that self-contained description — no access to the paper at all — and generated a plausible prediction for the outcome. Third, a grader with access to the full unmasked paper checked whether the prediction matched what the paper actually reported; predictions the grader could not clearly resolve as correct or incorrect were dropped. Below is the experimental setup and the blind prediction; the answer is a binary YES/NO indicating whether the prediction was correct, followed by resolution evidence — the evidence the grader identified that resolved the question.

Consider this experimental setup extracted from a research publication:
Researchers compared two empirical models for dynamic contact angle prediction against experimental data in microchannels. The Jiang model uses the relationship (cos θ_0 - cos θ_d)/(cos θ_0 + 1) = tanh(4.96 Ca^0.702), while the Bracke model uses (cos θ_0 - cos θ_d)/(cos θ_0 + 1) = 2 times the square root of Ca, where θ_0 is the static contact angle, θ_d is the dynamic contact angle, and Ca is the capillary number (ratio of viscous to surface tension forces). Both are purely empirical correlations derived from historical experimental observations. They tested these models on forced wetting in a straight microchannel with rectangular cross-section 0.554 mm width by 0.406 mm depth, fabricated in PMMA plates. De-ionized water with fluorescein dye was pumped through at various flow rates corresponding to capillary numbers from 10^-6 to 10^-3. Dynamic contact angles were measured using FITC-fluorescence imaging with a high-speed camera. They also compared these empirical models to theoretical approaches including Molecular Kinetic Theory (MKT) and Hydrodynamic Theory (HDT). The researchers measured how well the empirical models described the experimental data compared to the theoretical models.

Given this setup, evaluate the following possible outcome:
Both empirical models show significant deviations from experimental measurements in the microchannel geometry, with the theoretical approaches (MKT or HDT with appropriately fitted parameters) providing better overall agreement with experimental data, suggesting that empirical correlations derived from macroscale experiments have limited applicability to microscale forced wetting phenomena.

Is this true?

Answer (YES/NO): YES